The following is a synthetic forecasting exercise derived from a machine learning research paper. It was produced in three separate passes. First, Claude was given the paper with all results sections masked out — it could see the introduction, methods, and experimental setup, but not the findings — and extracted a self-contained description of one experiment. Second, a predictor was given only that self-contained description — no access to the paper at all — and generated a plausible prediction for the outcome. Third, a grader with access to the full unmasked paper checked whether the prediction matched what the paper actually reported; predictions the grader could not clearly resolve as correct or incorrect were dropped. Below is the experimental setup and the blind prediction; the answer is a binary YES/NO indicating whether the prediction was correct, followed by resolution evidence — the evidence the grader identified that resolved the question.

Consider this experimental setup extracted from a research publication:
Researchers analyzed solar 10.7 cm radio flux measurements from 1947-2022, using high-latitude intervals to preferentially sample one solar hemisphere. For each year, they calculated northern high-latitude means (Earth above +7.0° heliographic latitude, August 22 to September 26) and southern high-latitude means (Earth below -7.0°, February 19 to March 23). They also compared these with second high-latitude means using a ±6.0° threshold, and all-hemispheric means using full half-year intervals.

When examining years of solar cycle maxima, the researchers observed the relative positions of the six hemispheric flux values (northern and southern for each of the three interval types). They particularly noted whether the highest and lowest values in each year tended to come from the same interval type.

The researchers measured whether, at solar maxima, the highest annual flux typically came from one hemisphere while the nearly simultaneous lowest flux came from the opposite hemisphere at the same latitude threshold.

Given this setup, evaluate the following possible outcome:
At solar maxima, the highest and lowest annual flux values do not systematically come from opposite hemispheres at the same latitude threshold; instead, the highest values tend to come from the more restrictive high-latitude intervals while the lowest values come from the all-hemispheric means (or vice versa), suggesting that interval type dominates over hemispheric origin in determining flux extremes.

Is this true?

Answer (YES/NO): NO